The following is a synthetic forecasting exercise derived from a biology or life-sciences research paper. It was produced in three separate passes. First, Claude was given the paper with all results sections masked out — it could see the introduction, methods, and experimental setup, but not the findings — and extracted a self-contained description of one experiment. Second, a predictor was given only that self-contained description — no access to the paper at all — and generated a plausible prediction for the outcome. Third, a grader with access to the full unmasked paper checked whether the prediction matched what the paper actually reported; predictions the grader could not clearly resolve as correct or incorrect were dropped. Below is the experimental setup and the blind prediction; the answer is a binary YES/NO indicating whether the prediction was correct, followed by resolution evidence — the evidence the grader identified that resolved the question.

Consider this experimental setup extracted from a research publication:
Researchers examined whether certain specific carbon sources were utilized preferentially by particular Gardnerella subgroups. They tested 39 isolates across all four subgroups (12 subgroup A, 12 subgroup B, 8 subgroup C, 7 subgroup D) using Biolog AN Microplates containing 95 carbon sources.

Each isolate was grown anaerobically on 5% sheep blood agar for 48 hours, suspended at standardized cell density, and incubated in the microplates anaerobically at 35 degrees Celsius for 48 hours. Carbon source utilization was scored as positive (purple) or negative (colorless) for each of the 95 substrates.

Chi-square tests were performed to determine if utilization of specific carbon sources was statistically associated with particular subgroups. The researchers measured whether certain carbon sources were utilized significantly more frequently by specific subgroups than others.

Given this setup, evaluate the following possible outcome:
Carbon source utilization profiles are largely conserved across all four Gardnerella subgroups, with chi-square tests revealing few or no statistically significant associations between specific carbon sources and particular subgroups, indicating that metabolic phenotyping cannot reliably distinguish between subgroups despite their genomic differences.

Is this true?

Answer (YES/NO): NO